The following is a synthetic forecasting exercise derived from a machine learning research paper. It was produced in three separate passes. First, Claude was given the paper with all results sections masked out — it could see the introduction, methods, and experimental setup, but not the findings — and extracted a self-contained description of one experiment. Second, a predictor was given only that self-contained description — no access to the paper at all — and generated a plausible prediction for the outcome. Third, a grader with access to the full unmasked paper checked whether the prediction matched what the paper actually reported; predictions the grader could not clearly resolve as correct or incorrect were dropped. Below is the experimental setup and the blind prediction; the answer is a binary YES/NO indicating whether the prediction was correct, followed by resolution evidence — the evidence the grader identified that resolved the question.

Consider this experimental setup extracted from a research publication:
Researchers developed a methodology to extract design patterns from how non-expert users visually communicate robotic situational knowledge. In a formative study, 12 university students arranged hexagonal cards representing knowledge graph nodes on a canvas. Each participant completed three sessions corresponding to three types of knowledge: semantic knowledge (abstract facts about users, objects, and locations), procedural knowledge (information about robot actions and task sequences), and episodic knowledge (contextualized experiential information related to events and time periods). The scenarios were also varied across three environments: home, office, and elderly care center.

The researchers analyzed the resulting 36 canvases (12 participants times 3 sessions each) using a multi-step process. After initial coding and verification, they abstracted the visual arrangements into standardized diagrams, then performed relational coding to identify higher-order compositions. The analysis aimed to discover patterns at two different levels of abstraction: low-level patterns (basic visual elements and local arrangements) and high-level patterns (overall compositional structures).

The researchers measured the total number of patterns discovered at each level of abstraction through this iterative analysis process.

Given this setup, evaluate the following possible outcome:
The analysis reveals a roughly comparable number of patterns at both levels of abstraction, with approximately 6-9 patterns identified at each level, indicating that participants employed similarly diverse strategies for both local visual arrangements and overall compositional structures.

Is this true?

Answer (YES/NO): NO